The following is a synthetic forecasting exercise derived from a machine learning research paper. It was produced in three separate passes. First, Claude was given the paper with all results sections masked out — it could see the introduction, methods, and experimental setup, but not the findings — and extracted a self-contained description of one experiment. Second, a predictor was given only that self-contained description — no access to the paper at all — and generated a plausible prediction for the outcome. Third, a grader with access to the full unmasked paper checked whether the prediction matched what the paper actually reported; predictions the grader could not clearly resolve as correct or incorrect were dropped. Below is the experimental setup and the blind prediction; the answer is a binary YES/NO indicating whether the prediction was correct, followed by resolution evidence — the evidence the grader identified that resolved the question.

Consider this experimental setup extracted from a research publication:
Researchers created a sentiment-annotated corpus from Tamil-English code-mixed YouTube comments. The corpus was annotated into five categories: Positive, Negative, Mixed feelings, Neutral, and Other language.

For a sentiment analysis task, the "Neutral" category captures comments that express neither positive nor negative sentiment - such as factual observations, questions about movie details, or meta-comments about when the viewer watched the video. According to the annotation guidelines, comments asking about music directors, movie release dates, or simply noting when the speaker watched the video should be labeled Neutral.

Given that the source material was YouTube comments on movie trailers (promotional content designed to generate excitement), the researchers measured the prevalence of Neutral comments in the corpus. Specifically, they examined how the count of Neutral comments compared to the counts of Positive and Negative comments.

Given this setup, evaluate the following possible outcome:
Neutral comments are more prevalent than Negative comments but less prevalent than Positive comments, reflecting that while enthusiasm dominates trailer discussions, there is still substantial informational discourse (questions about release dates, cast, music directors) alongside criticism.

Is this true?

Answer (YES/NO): NO